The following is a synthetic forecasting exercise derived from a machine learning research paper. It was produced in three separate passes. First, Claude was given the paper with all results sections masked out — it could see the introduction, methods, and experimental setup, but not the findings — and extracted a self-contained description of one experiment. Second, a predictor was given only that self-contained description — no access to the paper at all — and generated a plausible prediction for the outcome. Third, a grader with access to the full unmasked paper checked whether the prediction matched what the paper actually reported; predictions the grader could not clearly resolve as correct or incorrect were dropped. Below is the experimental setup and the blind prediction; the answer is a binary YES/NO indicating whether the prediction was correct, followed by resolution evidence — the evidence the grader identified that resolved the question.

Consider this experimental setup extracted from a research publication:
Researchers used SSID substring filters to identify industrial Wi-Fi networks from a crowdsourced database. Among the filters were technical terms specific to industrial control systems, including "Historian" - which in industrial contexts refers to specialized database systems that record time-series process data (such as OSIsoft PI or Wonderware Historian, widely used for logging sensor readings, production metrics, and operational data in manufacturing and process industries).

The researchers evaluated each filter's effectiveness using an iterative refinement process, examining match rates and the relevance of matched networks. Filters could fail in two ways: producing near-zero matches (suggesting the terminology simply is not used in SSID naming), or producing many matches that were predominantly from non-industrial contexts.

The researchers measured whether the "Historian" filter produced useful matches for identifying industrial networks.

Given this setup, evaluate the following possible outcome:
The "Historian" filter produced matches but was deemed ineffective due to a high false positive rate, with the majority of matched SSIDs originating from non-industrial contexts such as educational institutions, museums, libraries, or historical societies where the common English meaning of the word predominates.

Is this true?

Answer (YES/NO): NO